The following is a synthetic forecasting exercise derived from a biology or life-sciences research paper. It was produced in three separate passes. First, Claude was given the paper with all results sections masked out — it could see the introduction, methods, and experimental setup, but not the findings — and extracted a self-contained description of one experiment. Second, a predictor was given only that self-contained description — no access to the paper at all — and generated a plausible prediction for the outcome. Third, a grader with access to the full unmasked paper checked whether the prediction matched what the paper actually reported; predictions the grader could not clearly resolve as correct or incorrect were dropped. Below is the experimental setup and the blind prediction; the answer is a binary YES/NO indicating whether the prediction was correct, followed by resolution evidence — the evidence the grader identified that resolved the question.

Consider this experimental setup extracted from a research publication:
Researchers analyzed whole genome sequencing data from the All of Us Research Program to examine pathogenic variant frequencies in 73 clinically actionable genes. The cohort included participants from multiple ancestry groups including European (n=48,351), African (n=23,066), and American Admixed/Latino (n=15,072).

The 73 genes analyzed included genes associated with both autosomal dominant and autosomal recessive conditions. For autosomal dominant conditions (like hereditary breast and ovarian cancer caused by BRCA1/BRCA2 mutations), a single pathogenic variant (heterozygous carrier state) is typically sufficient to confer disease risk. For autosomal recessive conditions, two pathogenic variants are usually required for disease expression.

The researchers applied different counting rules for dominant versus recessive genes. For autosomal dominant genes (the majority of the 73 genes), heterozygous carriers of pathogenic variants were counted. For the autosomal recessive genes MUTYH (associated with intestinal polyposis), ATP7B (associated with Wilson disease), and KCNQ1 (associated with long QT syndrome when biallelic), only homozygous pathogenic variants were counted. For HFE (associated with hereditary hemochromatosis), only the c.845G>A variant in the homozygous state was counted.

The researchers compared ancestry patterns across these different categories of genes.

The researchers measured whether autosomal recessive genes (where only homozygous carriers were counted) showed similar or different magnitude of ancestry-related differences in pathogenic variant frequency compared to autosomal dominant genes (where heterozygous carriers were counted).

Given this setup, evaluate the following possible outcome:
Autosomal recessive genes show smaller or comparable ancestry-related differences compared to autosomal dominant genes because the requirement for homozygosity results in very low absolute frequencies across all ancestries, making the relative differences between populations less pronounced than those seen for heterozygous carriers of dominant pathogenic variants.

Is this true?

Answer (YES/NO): NO